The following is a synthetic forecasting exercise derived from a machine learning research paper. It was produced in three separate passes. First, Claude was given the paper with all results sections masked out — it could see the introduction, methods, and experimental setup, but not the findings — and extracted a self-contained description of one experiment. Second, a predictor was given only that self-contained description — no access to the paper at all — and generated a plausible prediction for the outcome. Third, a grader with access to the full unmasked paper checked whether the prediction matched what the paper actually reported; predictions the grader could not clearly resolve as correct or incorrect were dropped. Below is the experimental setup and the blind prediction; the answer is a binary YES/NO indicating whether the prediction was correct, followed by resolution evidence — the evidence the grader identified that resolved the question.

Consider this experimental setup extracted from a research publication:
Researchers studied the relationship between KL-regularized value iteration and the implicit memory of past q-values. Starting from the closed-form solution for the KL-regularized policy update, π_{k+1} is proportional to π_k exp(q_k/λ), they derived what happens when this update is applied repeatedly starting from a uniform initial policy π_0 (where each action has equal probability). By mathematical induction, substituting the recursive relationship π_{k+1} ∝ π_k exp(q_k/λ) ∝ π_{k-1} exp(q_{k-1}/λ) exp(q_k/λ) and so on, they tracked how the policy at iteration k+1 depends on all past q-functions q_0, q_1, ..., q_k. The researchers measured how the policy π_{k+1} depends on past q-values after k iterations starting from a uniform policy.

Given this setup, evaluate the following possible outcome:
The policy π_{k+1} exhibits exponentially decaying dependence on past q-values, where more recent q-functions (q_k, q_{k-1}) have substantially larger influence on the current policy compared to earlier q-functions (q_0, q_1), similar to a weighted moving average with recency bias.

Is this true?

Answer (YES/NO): NO